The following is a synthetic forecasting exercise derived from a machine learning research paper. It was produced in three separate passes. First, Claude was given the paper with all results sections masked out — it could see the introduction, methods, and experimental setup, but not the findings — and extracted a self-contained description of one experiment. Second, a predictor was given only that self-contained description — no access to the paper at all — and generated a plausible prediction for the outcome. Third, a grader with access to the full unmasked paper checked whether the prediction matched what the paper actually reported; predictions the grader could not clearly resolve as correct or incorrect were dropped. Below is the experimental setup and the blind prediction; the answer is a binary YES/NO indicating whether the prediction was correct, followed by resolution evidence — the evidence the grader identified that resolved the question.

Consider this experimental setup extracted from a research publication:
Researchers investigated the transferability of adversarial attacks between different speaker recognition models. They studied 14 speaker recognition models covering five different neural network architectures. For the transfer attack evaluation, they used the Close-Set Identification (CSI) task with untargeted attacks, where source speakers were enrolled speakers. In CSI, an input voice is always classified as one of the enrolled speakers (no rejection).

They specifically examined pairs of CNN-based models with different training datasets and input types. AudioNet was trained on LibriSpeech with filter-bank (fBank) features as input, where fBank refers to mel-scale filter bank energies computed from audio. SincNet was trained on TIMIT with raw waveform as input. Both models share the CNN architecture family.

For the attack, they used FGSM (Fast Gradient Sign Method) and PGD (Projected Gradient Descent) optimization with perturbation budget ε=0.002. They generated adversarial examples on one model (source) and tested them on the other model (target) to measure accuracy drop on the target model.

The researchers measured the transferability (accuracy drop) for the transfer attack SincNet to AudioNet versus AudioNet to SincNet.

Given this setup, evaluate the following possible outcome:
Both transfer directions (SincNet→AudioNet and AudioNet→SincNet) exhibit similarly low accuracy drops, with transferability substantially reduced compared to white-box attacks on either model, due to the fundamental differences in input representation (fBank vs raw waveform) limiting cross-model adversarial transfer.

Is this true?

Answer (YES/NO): NO